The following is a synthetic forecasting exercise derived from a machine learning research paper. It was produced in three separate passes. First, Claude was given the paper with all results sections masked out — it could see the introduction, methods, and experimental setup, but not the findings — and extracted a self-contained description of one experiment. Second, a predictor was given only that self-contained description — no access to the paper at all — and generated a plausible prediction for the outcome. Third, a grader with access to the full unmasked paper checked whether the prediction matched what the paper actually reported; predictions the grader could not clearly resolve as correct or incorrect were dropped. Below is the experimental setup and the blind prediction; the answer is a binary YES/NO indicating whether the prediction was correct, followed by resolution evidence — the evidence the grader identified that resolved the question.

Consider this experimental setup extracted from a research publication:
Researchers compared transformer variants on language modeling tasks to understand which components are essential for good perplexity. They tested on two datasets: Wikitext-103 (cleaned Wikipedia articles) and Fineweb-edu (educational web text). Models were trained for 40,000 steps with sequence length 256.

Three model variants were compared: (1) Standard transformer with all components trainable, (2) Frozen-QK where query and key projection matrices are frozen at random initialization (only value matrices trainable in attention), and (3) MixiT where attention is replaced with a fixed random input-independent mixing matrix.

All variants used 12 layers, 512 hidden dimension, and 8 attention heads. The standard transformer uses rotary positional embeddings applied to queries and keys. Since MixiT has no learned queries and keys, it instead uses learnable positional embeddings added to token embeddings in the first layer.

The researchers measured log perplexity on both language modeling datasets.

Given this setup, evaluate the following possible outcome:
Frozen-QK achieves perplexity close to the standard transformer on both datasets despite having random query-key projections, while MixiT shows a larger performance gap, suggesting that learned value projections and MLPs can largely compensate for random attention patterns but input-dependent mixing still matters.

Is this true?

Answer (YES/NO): YES